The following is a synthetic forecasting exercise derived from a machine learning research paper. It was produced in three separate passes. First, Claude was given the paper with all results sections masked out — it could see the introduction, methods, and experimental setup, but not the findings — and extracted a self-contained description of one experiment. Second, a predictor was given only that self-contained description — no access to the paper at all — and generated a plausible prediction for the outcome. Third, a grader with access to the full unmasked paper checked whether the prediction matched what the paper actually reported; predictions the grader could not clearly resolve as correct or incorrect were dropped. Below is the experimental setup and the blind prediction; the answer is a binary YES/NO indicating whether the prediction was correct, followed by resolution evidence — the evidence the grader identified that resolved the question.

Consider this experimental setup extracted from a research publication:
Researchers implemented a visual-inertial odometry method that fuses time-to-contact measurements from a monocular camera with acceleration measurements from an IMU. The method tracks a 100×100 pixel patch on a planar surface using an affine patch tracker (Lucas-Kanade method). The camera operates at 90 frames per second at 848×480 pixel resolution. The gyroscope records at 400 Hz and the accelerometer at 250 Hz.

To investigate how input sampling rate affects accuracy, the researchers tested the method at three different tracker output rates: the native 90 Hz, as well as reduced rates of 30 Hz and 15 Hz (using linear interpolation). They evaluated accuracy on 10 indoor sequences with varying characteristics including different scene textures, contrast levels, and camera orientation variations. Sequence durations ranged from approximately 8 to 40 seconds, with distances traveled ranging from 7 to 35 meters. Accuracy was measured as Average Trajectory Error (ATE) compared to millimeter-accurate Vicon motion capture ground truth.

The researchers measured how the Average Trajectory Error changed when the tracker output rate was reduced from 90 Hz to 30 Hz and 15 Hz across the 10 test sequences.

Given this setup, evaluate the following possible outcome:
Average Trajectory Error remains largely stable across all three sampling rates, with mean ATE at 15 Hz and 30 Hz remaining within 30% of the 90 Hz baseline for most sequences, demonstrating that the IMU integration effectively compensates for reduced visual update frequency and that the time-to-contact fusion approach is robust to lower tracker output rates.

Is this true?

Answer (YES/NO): YES